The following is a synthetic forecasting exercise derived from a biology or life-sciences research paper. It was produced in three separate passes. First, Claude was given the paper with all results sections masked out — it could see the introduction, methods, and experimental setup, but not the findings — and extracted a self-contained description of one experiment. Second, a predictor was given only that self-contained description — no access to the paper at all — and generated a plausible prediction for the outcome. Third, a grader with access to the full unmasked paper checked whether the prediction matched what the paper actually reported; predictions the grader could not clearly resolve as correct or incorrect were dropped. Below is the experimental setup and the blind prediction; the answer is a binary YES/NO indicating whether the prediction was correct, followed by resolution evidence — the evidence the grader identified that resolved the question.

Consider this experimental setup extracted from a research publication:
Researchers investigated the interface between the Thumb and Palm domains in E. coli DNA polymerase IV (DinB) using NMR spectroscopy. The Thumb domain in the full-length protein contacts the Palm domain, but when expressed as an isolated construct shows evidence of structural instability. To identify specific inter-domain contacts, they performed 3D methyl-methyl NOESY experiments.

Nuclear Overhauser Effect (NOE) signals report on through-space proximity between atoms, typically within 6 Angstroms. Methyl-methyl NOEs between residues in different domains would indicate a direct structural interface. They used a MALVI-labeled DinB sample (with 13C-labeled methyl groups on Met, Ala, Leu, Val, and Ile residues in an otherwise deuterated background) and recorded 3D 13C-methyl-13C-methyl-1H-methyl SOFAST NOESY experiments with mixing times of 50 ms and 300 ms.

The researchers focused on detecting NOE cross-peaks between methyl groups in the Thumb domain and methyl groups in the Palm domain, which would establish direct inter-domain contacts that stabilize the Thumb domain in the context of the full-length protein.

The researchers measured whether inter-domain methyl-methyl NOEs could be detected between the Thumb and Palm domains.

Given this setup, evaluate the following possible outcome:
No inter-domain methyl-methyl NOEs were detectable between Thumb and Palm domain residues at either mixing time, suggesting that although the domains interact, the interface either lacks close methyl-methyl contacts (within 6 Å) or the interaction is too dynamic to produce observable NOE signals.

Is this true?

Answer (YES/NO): NO